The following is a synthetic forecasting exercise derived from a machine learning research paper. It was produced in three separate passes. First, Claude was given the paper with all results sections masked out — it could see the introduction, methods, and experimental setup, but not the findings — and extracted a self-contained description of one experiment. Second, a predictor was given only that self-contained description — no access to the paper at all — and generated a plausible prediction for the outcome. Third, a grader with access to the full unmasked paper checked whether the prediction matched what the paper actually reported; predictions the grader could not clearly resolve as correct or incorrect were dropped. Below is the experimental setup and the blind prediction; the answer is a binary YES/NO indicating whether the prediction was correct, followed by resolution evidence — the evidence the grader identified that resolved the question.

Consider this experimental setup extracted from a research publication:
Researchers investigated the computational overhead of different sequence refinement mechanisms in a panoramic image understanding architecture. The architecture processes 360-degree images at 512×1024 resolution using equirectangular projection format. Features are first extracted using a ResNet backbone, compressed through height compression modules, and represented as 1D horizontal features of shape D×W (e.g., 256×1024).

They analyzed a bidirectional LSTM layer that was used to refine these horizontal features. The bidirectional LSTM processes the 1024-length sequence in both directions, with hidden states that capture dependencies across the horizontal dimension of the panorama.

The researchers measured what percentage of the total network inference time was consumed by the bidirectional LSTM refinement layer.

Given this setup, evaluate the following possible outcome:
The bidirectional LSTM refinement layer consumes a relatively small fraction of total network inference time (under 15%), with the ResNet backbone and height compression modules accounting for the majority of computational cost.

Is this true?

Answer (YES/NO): NO